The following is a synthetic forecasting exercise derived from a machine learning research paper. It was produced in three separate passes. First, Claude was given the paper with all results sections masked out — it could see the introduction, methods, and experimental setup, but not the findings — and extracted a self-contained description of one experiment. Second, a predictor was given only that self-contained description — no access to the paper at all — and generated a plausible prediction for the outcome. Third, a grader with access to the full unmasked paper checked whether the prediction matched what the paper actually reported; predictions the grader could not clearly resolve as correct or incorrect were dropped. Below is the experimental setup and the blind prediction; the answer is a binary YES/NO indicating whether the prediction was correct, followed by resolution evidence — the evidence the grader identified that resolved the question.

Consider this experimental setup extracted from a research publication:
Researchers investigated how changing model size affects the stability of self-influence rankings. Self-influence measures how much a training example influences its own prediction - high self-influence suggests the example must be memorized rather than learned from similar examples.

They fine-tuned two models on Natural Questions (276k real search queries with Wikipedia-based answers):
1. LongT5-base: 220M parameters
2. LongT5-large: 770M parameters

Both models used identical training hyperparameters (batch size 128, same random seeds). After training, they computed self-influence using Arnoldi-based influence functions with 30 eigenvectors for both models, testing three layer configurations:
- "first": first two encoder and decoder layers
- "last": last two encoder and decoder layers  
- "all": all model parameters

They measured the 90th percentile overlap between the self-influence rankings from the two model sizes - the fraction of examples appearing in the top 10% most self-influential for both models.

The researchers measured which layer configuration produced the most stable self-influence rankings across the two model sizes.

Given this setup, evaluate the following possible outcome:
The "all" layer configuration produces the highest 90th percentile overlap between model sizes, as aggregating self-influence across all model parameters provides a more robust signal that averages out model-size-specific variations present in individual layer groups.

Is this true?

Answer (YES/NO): NO